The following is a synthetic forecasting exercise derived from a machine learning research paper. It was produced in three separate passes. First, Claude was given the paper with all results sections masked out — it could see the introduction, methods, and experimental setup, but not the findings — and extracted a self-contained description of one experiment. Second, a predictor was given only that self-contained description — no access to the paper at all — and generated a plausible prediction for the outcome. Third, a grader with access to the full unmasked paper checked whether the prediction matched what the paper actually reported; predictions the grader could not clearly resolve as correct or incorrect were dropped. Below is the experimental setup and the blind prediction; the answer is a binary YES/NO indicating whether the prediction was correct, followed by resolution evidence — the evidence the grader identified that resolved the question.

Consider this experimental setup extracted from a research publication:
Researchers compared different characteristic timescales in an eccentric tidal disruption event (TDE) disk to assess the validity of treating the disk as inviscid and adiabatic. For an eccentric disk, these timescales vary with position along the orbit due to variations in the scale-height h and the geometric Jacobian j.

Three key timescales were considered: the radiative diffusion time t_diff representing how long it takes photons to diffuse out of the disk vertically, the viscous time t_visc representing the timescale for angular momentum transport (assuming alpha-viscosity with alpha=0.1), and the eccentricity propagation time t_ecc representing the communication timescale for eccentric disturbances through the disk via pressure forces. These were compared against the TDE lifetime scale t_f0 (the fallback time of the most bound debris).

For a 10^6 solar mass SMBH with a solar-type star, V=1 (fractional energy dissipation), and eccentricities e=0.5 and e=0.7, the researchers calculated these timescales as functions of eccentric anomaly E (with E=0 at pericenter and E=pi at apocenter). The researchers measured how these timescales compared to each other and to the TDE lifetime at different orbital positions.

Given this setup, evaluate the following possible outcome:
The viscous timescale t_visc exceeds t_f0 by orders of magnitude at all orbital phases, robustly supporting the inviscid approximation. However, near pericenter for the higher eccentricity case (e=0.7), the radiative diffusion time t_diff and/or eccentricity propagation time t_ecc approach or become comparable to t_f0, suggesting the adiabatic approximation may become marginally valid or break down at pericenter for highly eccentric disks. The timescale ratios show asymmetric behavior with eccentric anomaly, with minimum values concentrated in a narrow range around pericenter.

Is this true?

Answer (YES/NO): NO